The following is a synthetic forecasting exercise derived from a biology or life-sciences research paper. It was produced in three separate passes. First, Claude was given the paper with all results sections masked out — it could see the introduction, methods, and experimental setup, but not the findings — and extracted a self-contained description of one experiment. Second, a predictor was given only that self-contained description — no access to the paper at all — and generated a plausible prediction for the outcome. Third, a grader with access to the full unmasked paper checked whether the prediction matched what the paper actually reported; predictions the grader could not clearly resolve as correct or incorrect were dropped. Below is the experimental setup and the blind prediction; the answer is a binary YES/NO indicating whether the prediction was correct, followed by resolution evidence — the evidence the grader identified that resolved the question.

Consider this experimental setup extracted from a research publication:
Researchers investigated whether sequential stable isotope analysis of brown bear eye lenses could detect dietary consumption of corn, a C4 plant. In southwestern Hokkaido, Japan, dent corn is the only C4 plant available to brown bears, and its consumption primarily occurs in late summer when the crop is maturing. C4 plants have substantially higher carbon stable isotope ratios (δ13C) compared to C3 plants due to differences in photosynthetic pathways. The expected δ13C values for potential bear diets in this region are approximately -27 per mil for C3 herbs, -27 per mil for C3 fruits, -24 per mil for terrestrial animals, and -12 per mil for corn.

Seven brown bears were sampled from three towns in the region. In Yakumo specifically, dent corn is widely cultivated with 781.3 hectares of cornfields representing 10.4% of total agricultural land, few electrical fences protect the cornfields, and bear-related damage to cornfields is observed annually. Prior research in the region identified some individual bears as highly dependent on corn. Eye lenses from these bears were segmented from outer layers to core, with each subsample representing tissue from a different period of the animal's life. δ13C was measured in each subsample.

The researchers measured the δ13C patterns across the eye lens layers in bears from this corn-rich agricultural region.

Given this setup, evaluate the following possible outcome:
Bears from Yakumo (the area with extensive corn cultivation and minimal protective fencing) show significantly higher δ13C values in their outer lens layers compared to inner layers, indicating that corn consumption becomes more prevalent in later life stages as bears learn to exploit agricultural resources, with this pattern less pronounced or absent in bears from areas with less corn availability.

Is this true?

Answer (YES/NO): NO